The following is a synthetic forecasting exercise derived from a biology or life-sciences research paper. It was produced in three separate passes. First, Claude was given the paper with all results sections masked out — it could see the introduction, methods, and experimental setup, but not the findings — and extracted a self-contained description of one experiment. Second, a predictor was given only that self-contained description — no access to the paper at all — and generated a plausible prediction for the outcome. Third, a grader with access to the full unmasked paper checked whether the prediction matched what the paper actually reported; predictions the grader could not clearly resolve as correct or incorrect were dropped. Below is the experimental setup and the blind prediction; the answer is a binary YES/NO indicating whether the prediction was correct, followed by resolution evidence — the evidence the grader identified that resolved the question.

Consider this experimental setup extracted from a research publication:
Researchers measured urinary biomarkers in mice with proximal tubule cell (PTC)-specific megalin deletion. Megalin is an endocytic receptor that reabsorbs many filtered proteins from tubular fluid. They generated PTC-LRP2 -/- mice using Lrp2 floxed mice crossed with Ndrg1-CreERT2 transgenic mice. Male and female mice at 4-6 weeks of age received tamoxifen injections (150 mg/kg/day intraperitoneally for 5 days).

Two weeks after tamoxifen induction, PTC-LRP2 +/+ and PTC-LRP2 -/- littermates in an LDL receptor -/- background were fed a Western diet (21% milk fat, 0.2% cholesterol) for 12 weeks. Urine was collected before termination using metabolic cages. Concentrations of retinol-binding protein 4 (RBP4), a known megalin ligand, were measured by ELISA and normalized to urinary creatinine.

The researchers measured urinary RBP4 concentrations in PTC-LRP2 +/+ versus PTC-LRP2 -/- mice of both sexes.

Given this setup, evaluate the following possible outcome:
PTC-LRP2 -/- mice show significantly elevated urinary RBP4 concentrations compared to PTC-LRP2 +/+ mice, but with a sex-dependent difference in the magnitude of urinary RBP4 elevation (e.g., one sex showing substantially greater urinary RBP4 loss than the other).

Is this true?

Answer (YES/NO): NO